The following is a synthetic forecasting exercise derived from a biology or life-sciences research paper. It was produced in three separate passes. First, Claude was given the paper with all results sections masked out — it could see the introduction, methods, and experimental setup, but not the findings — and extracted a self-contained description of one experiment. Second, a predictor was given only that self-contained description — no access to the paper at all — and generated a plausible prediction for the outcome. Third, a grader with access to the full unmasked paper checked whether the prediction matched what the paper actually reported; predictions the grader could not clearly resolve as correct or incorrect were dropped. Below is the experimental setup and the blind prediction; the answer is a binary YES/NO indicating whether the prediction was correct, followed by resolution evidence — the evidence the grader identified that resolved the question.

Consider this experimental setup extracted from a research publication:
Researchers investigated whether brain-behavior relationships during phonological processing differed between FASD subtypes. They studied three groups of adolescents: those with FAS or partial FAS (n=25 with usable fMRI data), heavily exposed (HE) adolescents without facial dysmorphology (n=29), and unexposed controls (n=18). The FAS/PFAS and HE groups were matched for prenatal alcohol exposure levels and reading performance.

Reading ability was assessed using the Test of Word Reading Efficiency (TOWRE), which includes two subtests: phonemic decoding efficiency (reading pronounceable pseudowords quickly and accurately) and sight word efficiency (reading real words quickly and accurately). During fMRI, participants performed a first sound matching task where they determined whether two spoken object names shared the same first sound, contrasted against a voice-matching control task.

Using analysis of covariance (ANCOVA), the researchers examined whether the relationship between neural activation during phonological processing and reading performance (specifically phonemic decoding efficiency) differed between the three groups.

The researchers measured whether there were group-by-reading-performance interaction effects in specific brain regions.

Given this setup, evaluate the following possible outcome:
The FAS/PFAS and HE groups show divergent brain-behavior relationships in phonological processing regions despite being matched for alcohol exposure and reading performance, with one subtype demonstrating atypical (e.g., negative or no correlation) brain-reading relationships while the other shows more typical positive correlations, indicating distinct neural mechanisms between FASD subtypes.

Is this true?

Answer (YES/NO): YES